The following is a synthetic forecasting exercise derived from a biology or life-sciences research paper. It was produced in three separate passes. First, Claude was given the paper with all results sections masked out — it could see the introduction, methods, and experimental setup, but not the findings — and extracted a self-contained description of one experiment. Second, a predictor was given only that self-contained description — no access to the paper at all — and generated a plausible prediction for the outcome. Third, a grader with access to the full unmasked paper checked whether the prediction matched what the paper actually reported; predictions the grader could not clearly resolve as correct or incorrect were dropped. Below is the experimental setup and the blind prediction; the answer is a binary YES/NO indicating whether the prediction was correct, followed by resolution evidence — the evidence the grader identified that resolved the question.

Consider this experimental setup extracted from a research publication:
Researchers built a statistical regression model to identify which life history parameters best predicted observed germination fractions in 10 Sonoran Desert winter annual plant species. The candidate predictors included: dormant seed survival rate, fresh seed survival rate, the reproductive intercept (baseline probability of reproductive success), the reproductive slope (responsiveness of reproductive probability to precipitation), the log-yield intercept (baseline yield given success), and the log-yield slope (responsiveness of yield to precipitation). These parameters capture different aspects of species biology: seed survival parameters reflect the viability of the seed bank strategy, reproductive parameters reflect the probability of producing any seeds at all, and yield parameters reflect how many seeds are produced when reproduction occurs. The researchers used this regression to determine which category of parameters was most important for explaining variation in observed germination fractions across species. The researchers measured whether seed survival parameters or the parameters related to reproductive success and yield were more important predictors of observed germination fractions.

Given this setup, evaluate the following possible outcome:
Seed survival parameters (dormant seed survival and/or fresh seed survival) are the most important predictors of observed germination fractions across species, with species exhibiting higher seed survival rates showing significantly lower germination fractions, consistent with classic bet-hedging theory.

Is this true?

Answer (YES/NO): YES